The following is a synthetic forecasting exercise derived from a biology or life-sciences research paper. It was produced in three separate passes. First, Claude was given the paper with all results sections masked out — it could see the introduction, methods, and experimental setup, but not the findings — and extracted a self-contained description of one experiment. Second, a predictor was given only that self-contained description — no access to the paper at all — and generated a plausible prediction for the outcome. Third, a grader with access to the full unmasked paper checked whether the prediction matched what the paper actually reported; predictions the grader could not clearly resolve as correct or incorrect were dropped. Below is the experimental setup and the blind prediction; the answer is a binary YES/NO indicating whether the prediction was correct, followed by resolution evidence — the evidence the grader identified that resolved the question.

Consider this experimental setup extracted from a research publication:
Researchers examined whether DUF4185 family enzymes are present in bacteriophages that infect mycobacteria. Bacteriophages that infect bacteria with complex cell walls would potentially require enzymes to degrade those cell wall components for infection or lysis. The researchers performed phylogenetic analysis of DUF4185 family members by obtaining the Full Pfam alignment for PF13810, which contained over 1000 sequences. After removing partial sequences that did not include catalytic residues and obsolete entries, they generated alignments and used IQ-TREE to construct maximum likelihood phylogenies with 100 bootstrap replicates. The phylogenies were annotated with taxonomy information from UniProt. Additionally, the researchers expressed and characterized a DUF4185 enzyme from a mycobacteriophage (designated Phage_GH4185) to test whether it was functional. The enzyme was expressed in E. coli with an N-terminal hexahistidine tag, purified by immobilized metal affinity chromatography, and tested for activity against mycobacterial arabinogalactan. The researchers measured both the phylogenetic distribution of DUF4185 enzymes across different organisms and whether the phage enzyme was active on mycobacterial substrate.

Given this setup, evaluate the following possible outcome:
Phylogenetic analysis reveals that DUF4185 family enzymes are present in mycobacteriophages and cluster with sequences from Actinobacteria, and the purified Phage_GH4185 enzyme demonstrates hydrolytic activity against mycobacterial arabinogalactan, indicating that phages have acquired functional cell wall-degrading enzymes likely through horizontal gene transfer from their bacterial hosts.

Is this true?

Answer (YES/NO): NO